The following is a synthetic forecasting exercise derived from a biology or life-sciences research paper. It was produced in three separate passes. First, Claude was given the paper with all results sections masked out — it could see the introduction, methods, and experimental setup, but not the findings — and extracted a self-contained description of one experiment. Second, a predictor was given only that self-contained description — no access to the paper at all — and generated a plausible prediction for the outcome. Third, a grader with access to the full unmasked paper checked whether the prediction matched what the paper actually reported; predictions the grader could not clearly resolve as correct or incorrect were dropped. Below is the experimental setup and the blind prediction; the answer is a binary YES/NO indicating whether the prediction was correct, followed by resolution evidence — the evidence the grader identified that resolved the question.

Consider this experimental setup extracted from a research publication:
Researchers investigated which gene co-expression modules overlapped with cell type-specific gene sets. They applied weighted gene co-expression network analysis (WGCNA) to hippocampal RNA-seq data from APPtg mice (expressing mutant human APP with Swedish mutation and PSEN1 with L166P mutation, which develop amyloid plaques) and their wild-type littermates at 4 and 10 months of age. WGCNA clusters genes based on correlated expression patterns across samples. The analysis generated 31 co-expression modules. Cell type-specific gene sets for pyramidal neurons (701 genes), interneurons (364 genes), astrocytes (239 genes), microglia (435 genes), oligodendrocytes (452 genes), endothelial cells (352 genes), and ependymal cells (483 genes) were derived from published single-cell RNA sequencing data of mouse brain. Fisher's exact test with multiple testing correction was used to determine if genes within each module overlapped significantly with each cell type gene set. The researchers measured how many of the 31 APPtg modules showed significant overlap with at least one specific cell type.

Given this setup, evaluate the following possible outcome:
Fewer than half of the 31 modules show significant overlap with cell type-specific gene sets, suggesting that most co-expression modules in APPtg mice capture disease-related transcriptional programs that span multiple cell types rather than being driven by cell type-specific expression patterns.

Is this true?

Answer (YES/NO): NO